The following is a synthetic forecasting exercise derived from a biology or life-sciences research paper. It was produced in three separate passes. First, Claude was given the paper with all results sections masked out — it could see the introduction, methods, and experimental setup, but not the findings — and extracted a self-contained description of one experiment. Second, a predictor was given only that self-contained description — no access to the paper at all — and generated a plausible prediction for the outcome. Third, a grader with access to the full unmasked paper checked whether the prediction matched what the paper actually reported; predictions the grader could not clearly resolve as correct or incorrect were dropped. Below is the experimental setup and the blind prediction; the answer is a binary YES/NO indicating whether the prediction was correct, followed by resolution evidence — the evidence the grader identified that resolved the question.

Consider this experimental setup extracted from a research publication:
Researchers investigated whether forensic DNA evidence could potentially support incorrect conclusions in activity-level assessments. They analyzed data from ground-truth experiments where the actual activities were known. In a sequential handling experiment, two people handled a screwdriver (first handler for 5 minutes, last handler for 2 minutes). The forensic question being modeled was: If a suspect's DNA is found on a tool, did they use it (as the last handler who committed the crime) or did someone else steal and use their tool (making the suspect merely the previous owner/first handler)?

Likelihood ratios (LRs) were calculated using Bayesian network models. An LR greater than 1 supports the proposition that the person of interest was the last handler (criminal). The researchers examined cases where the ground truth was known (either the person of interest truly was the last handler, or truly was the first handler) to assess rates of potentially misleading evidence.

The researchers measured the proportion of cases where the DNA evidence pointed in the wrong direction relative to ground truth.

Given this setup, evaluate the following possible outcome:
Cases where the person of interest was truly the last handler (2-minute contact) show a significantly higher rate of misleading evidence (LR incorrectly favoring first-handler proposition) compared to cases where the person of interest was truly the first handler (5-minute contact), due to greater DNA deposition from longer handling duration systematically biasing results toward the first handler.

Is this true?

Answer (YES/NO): NO